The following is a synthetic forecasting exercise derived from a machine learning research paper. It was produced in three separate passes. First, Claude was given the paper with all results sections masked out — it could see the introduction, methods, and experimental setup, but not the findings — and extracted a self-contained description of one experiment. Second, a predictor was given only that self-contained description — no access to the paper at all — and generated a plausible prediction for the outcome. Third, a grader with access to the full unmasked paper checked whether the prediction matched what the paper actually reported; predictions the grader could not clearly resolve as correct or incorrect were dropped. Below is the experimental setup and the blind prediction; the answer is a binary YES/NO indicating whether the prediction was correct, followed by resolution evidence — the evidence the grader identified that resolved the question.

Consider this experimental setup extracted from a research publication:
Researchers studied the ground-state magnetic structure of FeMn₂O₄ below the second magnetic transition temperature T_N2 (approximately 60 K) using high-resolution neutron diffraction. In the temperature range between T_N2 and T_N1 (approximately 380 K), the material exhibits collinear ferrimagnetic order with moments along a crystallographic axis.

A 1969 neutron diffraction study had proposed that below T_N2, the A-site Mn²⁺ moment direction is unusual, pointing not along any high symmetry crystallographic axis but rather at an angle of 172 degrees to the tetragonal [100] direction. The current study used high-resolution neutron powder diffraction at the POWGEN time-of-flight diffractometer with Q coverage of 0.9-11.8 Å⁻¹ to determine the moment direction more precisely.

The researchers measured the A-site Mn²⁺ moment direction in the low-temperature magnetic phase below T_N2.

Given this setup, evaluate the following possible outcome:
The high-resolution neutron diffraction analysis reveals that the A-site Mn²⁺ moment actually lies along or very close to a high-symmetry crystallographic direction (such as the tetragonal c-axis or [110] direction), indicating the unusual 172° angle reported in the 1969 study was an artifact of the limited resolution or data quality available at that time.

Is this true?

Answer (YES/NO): YES